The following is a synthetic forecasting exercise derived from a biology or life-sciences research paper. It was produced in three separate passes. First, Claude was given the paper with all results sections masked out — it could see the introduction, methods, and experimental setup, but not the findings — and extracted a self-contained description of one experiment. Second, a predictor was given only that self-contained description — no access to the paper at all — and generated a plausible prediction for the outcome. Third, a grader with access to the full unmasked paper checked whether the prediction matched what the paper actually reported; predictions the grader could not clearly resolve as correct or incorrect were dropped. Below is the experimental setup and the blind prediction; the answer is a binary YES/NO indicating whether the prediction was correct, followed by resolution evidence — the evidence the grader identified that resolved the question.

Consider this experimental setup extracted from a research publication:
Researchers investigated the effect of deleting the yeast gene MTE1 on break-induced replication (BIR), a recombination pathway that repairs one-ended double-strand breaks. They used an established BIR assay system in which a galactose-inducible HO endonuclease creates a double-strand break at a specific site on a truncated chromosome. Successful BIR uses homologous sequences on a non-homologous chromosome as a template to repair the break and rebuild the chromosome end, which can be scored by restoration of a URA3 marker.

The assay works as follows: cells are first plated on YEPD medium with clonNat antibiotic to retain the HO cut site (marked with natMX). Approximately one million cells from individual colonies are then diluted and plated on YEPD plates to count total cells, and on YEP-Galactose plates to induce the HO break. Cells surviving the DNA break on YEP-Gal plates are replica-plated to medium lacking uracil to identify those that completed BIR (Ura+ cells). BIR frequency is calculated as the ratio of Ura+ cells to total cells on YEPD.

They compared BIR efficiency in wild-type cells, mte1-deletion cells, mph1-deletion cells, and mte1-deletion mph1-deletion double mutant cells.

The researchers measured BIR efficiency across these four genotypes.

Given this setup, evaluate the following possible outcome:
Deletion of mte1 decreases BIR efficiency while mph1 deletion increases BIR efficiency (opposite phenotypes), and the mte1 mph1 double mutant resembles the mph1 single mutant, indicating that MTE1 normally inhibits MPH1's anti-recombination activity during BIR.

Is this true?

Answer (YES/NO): NO